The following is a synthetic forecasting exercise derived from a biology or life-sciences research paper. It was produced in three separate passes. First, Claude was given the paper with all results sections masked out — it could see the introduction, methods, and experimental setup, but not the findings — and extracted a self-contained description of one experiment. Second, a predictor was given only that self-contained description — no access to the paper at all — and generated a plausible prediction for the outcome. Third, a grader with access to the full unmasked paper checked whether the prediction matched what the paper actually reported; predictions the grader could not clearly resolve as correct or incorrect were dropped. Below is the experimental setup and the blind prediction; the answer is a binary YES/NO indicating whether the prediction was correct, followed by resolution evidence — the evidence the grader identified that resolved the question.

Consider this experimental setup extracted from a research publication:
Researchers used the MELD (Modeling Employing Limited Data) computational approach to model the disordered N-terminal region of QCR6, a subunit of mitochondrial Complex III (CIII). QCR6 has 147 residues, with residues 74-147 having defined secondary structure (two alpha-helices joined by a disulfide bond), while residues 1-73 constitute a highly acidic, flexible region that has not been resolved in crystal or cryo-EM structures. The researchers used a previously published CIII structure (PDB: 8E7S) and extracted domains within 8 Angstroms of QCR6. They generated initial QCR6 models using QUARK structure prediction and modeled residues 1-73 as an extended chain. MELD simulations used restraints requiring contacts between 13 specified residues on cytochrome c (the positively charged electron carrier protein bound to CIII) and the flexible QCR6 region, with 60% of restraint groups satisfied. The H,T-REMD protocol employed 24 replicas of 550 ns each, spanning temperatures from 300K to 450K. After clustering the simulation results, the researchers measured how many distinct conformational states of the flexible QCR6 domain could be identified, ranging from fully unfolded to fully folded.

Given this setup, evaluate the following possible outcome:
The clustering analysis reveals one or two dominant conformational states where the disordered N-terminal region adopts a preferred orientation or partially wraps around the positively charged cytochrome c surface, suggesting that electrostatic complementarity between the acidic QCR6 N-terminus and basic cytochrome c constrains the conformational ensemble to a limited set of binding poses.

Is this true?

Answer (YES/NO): NO